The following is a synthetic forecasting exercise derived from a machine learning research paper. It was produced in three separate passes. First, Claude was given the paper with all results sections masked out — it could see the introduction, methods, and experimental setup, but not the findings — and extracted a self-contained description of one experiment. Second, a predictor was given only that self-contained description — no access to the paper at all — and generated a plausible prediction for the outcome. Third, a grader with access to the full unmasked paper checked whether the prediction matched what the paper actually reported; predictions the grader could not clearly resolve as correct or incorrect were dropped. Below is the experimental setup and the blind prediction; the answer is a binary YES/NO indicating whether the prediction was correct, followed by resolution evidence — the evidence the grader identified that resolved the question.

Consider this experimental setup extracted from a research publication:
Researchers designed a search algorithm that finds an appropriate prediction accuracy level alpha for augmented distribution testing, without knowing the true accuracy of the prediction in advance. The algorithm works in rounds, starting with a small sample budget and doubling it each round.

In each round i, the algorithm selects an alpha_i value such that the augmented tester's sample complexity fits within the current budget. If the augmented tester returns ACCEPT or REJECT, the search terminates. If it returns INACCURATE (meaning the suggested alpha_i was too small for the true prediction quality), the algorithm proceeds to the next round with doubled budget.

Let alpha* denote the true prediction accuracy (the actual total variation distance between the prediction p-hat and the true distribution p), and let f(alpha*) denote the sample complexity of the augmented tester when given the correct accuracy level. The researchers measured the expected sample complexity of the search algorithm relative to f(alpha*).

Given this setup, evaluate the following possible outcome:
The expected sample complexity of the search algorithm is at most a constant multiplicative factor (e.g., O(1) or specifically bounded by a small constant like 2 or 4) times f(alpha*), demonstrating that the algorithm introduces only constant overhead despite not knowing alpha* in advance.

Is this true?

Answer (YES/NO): YES